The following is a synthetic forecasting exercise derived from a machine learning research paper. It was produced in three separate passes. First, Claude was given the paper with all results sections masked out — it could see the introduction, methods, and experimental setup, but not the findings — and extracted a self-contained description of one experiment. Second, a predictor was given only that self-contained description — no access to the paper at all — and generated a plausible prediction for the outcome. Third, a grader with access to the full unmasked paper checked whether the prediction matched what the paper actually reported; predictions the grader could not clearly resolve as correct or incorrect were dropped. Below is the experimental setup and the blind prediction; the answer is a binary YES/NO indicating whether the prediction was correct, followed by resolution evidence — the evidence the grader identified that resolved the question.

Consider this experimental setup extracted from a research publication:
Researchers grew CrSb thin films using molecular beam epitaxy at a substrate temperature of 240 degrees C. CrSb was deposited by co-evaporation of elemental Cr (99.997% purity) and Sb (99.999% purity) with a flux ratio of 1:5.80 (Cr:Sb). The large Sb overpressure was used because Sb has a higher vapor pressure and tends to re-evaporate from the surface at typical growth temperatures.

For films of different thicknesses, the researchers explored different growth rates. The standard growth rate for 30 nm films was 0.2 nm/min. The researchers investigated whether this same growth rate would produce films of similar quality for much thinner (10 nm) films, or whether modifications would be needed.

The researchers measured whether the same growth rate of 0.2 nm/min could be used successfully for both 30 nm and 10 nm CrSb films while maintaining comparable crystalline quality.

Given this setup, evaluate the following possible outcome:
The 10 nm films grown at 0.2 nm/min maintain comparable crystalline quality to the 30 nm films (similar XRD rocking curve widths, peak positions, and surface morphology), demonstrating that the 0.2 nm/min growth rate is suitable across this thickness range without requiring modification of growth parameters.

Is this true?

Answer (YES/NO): NO